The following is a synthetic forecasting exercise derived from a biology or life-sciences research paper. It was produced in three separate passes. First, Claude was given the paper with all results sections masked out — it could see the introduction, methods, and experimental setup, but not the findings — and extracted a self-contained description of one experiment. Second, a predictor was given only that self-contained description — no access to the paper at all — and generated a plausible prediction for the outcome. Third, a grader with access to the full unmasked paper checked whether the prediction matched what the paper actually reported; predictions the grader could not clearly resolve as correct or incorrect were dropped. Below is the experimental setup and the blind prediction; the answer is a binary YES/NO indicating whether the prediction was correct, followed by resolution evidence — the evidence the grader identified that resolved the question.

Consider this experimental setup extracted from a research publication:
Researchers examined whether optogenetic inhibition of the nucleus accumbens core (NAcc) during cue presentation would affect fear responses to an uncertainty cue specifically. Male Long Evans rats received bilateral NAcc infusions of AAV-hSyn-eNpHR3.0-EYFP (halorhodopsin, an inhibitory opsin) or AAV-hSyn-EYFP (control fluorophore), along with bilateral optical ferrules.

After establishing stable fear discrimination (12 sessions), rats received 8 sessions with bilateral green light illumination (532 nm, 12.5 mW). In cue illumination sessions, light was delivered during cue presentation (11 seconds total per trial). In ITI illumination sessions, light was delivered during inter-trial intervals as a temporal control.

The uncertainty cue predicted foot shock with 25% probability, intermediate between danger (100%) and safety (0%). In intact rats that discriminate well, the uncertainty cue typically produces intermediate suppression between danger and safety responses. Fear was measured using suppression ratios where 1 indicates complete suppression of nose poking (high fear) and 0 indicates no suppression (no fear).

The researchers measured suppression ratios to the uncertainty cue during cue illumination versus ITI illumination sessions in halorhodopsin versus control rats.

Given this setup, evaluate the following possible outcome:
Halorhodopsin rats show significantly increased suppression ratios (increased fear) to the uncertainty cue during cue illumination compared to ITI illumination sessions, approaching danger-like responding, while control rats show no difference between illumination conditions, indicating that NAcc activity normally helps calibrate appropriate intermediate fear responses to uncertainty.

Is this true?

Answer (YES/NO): NO